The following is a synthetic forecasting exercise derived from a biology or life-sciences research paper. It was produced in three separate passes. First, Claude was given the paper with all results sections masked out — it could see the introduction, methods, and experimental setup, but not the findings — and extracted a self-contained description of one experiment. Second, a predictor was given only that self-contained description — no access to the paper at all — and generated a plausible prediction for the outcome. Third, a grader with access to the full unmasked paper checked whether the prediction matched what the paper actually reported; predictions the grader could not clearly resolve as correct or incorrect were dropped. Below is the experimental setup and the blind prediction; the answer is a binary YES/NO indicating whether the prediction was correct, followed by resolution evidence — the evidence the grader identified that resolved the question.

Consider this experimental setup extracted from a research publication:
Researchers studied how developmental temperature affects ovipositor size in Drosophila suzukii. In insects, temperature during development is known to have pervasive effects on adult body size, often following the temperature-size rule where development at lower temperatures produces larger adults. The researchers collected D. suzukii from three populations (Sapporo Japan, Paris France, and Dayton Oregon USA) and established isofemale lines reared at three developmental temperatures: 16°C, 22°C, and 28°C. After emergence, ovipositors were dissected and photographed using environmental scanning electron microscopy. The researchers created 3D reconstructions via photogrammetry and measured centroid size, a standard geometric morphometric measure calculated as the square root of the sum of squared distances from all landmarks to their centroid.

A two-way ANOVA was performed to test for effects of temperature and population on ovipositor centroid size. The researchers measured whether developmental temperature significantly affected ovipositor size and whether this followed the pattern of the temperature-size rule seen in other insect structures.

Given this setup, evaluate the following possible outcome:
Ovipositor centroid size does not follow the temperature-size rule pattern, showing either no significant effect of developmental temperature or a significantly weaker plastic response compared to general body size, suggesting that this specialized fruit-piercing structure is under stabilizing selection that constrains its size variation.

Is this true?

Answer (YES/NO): NO